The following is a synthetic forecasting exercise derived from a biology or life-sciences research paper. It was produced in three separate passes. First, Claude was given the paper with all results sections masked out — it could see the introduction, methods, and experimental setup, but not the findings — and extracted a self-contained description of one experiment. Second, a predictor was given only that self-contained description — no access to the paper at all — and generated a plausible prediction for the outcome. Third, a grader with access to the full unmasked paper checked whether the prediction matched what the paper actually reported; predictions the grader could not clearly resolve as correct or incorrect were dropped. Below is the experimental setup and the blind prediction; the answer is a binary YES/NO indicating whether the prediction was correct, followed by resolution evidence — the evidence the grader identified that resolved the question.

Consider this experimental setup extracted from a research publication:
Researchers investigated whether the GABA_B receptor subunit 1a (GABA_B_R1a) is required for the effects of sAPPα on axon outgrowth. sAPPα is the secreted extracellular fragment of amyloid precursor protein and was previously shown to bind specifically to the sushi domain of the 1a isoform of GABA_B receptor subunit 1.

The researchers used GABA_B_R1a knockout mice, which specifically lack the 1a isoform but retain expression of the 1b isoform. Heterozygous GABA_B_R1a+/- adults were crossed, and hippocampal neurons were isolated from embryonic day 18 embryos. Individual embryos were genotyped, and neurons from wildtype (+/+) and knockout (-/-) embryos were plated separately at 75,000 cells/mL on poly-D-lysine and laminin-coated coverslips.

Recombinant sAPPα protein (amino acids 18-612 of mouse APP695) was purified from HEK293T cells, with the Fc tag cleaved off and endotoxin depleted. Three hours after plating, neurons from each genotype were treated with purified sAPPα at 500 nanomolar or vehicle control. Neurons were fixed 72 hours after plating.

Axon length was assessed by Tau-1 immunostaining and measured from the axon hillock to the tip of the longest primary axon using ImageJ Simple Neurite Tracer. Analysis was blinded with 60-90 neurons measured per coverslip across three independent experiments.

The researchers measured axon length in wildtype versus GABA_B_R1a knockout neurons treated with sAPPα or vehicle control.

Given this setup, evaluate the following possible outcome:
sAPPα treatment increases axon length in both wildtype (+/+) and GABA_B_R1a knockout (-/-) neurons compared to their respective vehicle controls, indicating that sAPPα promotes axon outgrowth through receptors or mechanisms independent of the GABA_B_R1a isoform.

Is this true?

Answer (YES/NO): NO